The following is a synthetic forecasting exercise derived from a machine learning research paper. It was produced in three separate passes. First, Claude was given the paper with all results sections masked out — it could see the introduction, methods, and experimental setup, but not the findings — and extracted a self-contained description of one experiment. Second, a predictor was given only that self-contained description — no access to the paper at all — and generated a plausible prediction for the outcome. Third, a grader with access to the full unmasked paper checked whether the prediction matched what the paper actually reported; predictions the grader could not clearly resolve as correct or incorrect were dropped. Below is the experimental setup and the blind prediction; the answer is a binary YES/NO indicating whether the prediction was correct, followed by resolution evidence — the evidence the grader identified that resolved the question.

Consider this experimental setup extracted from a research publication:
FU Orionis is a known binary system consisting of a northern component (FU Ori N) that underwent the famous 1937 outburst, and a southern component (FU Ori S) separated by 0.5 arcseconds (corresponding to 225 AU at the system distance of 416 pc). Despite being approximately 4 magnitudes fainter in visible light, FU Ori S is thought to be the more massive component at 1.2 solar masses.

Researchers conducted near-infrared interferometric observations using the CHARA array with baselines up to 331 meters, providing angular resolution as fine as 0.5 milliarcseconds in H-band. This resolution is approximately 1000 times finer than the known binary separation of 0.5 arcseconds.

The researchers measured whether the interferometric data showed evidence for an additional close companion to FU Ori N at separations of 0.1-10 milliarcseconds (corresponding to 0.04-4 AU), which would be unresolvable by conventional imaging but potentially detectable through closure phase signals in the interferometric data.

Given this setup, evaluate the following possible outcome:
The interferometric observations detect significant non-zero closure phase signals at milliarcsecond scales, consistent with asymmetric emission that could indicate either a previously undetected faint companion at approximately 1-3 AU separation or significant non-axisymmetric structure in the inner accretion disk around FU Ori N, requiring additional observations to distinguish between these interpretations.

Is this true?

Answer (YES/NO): NO